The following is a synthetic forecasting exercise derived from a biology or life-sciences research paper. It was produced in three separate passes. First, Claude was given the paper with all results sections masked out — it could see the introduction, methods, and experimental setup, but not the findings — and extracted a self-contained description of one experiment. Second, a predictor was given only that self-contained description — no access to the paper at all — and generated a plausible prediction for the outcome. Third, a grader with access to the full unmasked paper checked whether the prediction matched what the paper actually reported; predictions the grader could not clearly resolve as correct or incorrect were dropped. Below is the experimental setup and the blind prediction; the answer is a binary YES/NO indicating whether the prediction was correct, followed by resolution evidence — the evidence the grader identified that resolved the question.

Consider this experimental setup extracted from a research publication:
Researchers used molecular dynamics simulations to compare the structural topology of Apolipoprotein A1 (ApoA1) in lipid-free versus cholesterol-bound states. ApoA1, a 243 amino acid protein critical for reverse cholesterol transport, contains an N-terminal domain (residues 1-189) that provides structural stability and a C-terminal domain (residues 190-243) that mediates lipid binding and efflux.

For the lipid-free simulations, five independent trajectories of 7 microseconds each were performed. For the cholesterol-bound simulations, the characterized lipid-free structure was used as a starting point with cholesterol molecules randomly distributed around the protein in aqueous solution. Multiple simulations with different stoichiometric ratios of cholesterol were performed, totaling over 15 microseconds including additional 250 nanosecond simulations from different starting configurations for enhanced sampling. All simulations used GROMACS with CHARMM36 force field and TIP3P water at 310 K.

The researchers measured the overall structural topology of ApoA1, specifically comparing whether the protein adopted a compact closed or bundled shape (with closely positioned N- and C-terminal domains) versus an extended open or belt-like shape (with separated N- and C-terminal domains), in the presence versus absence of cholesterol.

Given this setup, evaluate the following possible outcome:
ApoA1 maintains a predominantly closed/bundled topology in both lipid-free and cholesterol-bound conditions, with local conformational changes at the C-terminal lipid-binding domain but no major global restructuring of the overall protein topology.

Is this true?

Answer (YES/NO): NO